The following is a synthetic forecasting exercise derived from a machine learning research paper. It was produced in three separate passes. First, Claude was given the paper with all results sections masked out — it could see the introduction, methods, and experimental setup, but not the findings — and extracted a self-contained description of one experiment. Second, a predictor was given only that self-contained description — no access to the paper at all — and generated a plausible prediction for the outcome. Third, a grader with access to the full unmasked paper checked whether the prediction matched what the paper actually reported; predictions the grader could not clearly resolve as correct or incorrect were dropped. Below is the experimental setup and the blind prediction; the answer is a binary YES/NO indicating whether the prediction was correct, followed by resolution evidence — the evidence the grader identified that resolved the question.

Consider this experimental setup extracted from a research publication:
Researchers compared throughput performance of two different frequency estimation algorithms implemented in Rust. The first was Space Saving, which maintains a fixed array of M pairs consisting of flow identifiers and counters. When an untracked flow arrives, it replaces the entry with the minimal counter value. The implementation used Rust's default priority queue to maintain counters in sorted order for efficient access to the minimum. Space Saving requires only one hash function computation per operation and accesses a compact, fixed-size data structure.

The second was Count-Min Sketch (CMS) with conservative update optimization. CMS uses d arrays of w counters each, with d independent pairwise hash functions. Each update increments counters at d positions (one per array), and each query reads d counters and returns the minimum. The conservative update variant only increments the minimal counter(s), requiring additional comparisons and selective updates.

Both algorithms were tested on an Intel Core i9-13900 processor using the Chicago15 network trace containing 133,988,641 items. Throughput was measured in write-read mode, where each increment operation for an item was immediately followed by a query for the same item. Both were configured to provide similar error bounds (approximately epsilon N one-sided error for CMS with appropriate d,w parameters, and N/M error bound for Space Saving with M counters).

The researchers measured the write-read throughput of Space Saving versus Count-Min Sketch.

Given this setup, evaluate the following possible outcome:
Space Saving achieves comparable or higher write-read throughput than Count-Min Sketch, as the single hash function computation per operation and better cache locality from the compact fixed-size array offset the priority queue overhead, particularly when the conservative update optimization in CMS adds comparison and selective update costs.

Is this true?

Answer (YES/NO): NO